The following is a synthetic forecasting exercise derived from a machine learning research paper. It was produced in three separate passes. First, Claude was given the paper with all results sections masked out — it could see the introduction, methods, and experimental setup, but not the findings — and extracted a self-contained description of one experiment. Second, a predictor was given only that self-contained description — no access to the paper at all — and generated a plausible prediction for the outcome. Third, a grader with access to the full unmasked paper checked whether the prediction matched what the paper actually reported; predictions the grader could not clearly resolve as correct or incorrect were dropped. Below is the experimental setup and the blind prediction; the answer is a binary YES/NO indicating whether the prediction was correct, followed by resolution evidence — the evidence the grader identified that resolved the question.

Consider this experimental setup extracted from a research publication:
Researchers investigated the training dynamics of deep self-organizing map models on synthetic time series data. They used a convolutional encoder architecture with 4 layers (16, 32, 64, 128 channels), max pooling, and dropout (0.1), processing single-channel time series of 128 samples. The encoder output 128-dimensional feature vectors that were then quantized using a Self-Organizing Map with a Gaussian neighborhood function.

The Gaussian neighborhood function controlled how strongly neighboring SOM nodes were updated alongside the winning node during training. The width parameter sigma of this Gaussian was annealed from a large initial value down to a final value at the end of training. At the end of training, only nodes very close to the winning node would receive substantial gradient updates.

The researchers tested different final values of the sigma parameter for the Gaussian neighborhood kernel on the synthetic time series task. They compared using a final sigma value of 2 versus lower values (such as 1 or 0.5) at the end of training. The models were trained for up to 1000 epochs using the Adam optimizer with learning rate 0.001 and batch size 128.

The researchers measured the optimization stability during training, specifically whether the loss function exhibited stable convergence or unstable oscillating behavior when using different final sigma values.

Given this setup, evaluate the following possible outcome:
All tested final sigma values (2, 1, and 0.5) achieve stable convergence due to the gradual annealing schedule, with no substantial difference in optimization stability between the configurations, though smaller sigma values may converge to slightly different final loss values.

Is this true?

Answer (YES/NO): NO